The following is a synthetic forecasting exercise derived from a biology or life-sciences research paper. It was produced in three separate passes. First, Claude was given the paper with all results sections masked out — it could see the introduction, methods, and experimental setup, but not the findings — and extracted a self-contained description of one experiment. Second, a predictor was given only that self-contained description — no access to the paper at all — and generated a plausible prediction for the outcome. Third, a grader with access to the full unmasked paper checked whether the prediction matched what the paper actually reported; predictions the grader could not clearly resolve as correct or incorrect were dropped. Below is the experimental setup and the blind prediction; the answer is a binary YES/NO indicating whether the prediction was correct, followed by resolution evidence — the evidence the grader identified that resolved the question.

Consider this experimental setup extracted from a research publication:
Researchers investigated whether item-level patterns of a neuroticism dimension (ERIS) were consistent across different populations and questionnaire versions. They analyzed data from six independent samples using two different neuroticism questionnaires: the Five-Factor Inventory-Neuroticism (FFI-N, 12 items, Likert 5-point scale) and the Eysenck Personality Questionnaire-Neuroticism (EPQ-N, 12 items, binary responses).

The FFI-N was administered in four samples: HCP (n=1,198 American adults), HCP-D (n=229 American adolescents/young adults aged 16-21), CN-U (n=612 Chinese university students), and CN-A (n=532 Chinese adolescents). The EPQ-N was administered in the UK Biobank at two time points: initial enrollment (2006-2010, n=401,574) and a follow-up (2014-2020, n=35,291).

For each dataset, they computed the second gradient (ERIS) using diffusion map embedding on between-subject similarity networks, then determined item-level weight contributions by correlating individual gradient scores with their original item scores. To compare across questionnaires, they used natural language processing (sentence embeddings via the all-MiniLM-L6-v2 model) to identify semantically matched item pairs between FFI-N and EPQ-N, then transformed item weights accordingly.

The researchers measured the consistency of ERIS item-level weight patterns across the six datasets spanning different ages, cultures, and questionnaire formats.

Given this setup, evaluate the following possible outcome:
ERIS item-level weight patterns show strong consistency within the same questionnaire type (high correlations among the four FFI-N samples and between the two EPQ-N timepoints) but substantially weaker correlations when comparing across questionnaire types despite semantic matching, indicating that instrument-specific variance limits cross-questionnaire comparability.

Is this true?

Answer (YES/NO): NO